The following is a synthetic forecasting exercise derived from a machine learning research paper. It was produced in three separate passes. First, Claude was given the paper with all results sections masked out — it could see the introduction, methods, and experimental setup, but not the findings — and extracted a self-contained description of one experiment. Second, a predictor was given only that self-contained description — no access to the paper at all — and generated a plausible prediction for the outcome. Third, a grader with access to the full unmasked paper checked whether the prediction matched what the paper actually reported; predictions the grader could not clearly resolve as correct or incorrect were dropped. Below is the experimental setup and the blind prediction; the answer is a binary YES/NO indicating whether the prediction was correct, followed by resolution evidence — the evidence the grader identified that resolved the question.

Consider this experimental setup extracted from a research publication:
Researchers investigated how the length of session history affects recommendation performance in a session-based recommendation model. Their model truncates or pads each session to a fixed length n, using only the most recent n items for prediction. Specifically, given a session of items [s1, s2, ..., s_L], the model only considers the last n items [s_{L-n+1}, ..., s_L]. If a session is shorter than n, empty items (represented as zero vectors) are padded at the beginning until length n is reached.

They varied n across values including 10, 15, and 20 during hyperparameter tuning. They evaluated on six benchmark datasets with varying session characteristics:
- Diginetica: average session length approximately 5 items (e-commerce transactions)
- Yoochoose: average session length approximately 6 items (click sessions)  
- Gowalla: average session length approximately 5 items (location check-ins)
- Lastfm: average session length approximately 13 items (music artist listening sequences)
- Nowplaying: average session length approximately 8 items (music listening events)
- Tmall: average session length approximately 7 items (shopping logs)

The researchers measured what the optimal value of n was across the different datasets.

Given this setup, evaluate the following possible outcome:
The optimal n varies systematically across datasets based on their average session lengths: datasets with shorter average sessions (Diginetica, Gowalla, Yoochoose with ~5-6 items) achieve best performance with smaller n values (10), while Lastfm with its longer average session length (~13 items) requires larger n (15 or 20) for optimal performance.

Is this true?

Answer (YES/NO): NO